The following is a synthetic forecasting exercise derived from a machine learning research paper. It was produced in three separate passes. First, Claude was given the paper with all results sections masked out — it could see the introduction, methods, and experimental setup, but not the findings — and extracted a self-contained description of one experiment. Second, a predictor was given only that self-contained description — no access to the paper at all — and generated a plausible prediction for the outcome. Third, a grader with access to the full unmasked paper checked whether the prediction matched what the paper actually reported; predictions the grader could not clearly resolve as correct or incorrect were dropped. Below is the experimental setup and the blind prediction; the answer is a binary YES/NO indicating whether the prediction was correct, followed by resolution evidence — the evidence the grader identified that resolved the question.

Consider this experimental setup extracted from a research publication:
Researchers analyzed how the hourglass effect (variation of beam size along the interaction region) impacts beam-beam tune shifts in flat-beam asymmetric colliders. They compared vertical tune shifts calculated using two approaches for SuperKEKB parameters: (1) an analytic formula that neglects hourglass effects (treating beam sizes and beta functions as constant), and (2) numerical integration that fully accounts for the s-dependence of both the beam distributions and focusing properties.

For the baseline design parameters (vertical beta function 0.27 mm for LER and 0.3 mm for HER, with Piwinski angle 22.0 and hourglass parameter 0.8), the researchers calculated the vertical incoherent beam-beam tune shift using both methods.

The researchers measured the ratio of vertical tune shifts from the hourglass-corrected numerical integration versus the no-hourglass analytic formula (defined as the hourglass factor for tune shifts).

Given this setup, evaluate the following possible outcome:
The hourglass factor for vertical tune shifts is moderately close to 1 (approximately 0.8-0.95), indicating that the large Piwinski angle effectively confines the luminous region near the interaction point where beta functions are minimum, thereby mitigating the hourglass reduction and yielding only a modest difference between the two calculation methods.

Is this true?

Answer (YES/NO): NO